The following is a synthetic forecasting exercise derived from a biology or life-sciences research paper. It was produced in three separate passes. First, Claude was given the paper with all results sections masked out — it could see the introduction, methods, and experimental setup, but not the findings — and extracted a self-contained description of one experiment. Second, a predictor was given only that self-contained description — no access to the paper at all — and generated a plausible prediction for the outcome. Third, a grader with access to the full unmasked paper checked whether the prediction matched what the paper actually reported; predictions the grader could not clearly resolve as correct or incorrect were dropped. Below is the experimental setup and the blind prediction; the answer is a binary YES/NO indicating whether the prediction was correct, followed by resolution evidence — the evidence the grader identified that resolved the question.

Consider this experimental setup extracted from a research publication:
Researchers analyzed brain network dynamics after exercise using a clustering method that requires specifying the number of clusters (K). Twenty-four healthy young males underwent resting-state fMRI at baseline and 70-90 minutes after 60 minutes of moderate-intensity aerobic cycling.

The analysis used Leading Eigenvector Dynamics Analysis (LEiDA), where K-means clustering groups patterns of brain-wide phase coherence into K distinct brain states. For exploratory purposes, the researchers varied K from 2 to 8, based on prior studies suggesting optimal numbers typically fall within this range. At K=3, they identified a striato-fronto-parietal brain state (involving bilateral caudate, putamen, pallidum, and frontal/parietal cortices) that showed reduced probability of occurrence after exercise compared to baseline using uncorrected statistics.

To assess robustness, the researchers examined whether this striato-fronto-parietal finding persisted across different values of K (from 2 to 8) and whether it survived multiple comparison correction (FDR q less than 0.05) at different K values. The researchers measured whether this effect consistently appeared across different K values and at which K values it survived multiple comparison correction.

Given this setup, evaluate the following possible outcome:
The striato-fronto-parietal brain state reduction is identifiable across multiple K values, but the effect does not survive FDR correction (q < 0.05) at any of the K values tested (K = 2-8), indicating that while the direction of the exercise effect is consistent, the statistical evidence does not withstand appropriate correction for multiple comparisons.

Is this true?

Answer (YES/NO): NO